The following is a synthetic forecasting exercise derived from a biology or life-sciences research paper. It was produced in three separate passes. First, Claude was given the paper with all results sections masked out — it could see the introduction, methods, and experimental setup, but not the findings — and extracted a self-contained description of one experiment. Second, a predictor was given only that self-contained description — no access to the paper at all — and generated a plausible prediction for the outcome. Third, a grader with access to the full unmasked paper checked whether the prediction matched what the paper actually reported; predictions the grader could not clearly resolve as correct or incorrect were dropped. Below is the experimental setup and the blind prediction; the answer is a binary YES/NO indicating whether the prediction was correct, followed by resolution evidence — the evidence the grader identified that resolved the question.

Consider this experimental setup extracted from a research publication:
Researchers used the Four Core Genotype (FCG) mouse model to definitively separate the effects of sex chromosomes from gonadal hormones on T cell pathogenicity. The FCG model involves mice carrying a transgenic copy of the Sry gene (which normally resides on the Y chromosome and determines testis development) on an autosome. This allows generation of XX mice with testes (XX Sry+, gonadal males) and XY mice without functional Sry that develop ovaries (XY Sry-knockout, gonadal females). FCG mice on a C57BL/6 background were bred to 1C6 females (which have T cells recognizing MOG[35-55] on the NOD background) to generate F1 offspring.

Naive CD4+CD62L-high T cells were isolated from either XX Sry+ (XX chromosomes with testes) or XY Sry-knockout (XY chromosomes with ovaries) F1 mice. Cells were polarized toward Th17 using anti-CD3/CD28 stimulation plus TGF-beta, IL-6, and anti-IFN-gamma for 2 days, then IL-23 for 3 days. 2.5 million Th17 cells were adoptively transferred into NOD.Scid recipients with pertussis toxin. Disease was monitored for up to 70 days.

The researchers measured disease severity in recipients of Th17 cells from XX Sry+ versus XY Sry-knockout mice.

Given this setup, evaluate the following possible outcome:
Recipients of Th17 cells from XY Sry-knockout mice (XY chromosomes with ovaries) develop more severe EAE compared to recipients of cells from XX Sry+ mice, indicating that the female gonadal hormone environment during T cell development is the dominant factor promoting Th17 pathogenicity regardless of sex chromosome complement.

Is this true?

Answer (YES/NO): NO